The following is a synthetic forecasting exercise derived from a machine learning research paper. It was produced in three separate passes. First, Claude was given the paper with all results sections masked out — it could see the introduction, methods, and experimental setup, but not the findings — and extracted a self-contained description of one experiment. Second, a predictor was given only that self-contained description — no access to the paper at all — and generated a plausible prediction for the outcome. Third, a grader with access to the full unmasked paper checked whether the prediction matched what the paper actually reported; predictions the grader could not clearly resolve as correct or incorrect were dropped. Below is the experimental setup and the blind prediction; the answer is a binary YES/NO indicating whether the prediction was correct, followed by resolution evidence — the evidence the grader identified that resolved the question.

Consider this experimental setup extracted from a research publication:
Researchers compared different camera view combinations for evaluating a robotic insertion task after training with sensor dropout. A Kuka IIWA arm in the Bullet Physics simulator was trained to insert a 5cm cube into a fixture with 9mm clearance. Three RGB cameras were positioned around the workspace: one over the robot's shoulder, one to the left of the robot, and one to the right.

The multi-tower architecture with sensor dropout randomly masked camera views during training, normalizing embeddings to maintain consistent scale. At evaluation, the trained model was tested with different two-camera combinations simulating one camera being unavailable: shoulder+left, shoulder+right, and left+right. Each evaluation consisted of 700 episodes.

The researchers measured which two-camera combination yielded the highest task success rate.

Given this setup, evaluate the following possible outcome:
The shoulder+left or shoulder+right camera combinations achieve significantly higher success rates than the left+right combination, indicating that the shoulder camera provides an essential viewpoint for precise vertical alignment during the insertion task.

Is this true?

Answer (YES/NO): NO